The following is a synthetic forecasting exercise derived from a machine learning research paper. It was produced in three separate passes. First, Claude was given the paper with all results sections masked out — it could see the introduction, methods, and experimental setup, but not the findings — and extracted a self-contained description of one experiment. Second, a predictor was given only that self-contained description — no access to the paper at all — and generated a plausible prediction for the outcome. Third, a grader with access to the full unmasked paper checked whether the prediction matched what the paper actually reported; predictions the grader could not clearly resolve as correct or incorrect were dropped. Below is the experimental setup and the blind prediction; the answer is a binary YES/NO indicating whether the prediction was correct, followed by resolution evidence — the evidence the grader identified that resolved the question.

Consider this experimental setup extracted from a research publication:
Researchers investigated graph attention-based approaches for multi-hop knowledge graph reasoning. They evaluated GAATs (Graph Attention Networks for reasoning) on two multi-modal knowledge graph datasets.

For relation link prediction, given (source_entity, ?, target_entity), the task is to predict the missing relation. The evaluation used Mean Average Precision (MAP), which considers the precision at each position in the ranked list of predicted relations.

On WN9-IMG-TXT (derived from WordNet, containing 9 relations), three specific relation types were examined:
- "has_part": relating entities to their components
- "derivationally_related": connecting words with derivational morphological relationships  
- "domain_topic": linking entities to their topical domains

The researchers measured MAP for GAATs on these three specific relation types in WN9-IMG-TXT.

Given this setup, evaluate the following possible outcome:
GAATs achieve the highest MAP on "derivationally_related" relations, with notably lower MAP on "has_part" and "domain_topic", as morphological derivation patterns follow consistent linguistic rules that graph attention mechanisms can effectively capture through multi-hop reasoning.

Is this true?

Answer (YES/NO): NO